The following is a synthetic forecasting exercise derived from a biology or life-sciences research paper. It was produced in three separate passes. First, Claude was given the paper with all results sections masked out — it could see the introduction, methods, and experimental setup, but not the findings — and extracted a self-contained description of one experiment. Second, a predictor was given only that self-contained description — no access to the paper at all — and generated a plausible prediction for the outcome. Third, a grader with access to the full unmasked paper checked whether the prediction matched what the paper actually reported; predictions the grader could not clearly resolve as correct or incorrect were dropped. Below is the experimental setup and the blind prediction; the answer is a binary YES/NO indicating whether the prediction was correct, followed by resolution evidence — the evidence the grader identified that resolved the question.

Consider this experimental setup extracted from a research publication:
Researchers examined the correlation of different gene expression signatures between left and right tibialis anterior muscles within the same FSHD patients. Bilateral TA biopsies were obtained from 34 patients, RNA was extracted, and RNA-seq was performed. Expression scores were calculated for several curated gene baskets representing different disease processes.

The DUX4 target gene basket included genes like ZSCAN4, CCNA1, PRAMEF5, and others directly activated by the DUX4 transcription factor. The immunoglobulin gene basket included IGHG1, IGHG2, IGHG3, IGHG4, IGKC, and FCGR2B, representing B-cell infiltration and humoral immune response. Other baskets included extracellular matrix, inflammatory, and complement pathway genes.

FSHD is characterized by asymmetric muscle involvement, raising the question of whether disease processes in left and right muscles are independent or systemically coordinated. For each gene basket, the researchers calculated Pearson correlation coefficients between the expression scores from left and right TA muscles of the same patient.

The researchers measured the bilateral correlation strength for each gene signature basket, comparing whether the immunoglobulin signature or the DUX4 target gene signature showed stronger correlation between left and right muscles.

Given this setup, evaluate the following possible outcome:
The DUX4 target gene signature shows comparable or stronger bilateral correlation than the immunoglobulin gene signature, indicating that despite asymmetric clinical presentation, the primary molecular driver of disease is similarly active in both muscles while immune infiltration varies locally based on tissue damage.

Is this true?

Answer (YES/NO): NO